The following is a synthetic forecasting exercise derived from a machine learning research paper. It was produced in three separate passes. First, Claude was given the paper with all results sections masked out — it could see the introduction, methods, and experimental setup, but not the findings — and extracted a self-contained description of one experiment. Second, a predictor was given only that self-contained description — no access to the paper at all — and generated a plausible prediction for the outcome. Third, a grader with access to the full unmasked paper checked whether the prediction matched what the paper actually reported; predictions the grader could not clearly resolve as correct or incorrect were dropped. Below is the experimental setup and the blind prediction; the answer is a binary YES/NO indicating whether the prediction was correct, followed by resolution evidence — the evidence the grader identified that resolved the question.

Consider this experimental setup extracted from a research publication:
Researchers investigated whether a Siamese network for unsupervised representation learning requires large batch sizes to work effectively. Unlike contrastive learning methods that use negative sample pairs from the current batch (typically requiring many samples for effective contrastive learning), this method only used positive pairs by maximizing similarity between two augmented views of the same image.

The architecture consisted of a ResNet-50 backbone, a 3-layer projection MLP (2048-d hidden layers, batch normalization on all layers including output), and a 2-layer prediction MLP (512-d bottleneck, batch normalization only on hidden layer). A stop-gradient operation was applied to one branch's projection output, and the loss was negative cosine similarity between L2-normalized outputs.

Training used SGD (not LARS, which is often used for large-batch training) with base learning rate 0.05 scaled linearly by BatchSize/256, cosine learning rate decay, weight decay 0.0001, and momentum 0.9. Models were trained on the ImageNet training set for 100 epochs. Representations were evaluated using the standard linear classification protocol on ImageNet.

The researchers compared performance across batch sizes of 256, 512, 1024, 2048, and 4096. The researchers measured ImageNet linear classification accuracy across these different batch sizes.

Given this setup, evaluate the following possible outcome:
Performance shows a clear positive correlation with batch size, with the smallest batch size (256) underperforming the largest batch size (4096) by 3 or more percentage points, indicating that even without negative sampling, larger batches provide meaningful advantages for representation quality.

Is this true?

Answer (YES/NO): NO